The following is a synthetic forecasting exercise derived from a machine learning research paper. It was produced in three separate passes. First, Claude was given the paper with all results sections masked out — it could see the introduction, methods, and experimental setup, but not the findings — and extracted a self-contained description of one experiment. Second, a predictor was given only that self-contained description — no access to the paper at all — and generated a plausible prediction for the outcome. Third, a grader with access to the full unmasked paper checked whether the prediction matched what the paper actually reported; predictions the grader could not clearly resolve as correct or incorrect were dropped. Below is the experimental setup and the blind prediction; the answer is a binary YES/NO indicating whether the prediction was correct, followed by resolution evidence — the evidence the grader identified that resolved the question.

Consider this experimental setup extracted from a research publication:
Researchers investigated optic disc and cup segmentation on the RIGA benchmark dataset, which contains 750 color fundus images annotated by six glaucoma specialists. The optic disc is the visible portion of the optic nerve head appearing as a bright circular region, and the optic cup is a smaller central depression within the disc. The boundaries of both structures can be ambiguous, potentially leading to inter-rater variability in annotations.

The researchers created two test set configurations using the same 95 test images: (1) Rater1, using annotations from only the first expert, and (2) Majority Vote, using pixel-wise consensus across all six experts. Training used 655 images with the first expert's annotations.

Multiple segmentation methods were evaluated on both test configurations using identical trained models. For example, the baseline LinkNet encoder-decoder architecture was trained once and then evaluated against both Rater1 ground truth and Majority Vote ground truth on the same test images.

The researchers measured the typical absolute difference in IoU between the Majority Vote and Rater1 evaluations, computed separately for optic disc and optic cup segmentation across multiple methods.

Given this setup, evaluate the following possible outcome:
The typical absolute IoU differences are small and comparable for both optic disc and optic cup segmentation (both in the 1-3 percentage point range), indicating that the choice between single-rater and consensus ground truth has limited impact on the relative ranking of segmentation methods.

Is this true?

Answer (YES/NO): NO